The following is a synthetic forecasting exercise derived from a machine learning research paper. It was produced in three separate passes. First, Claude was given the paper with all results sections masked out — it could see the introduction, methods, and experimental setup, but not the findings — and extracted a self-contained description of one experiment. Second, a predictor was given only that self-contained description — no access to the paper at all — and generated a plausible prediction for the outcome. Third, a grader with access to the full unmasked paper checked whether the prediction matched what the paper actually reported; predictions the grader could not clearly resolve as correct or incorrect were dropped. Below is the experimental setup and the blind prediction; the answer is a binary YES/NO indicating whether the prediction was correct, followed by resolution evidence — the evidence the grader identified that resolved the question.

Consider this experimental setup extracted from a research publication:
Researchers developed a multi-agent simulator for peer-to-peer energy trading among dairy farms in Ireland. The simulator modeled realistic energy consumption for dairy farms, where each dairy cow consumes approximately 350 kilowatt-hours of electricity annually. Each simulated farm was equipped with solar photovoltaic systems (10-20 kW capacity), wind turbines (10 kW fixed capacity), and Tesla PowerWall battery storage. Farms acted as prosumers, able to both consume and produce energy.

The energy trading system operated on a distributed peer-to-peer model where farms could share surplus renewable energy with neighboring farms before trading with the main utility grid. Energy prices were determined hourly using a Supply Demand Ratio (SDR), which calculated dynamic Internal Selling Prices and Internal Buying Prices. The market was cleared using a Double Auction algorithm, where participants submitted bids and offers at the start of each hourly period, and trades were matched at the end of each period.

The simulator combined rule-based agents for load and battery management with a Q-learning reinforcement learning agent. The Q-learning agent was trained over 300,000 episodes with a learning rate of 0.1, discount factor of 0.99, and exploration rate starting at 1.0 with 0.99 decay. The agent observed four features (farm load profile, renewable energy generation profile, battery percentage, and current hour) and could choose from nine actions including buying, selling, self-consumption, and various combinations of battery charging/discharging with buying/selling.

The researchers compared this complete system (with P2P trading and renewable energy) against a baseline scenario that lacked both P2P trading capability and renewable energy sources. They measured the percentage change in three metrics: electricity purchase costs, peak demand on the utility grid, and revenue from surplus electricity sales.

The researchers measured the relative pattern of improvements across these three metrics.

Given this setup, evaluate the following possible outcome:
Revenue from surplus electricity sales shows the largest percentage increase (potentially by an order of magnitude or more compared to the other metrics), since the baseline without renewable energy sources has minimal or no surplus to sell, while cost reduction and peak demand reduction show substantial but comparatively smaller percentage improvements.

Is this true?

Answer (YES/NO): NO